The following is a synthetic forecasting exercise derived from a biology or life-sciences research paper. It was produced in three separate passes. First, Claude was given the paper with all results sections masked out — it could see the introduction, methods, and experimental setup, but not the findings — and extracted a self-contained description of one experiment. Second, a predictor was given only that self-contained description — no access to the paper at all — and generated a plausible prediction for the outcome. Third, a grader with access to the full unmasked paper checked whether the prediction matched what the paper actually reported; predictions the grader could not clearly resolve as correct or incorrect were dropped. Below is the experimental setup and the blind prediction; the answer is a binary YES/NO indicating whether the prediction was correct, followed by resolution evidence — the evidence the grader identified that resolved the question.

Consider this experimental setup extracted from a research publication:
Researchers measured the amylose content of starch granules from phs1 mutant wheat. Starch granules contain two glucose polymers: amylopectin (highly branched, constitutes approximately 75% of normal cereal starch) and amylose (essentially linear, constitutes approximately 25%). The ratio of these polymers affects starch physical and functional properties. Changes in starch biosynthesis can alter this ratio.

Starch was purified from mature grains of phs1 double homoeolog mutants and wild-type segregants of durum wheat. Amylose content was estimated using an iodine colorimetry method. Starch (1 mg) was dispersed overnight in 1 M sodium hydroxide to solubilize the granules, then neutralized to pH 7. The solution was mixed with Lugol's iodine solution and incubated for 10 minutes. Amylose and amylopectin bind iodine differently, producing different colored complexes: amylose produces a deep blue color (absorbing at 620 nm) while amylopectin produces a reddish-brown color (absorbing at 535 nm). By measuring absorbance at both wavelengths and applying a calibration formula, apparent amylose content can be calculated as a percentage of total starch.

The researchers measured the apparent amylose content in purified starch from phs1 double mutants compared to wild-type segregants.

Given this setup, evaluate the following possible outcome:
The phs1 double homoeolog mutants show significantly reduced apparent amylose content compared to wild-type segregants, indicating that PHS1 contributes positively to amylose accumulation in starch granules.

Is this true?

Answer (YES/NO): YES